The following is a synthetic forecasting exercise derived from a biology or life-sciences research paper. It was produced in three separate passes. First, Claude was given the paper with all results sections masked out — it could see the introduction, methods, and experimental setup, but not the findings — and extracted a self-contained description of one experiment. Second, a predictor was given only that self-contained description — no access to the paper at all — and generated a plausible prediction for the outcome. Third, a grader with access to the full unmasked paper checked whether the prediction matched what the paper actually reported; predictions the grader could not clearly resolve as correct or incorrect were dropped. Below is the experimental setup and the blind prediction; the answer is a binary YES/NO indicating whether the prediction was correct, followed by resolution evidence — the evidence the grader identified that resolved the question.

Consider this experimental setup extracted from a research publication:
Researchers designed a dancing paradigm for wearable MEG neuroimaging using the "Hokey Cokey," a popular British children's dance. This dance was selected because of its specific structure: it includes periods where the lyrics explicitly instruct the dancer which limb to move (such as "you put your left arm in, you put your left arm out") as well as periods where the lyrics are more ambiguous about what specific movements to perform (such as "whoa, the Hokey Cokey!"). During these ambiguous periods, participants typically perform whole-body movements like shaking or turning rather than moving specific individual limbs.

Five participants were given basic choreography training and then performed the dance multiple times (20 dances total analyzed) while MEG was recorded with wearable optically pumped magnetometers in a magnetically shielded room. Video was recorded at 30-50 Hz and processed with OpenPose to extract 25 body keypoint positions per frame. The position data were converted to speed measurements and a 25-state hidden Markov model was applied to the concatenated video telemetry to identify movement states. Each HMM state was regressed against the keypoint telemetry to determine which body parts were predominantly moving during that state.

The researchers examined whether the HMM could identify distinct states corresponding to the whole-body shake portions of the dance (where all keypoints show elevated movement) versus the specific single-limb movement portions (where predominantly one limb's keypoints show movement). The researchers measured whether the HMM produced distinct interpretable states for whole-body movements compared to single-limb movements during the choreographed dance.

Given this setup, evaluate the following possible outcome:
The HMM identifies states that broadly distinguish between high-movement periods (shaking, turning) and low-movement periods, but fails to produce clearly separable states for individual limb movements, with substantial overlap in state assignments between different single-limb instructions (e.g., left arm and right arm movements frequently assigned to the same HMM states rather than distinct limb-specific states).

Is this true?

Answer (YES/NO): NO